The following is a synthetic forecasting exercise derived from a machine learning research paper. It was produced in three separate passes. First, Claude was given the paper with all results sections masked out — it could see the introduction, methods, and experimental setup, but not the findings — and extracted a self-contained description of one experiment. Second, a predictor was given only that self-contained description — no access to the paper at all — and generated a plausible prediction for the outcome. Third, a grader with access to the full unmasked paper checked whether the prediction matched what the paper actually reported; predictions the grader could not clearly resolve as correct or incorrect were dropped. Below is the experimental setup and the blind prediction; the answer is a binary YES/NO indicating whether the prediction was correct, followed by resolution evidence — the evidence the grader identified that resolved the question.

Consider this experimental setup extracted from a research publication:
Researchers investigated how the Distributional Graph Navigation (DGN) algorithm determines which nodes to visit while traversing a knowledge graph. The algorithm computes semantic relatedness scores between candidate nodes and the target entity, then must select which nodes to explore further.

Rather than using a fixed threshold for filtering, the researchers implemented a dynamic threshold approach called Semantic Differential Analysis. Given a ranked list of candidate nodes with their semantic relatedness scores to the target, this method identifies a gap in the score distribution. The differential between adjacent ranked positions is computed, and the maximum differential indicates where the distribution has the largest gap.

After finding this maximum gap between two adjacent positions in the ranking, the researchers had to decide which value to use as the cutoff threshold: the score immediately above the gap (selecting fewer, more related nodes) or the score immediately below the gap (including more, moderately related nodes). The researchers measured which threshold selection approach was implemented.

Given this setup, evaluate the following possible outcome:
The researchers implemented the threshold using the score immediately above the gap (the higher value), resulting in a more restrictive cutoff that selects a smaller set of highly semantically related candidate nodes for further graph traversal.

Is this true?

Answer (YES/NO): NO